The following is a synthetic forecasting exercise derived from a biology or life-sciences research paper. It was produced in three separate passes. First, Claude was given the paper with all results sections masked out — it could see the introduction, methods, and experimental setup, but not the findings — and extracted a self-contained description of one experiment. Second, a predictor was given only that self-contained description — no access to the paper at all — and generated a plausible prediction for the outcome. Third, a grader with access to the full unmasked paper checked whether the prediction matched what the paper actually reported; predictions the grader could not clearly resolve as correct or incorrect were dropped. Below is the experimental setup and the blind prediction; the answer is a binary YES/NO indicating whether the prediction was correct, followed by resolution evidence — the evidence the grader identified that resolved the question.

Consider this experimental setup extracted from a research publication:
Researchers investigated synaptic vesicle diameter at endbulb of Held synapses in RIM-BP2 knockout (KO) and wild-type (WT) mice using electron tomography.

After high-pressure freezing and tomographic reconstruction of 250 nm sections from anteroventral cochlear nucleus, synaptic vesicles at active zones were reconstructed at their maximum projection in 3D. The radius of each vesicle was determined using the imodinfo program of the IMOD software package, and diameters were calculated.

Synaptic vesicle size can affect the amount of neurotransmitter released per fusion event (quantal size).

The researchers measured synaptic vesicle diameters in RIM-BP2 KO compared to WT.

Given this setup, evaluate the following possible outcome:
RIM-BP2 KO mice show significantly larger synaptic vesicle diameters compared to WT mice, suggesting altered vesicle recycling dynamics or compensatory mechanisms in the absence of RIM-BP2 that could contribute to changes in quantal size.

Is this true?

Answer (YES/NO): NO